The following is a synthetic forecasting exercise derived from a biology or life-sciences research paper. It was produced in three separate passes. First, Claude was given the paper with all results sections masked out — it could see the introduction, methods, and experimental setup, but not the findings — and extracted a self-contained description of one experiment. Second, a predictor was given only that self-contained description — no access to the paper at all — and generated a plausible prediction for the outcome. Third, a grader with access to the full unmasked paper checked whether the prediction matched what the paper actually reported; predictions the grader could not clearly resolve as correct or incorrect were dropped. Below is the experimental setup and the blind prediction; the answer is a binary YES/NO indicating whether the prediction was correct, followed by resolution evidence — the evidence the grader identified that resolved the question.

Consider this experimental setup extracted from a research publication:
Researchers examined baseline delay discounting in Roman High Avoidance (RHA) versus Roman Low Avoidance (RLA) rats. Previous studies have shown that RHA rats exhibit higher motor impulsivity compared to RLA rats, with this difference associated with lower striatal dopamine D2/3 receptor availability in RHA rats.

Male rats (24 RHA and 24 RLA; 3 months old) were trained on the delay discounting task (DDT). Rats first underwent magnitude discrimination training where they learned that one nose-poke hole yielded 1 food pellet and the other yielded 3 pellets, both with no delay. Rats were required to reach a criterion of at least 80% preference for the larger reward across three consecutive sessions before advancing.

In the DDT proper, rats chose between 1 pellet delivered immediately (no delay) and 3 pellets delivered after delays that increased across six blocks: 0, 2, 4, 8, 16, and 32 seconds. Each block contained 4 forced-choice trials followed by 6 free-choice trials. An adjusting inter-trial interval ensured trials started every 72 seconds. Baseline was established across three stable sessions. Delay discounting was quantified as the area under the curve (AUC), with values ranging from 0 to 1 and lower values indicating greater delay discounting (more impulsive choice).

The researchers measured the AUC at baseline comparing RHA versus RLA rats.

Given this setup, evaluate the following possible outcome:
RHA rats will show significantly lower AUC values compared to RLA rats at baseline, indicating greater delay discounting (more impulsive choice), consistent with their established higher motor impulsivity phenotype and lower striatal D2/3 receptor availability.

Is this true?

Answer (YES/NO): YES